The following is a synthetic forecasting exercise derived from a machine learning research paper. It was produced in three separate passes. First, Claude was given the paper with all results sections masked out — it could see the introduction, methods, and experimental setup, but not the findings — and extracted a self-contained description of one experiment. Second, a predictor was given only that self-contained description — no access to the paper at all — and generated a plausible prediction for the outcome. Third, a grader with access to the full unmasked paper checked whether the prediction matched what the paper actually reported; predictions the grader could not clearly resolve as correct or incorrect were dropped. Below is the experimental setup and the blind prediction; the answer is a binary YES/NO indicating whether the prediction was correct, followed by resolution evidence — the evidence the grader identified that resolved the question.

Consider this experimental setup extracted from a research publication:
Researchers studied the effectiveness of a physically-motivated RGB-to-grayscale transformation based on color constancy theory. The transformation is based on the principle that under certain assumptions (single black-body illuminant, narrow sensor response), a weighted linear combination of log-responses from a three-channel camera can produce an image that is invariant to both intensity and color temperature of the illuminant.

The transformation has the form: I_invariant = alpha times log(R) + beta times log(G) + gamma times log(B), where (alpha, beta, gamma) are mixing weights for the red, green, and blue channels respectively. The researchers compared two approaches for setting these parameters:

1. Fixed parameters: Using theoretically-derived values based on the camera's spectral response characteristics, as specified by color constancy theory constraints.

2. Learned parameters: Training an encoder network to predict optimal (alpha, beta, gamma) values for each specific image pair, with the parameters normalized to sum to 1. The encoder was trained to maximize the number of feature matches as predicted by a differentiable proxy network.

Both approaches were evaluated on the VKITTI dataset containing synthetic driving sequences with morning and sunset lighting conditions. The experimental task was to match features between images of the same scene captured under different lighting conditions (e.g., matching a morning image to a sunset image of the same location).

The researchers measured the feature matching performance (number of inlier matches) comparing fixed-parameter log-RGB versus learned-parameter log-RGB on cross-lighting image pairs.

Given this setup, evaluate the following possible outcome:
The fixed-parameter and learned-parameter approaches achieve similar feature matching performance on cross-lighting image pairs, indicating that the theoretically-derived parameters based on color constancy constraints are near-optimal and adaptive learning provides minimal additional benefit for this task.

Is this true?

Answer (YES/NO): YES